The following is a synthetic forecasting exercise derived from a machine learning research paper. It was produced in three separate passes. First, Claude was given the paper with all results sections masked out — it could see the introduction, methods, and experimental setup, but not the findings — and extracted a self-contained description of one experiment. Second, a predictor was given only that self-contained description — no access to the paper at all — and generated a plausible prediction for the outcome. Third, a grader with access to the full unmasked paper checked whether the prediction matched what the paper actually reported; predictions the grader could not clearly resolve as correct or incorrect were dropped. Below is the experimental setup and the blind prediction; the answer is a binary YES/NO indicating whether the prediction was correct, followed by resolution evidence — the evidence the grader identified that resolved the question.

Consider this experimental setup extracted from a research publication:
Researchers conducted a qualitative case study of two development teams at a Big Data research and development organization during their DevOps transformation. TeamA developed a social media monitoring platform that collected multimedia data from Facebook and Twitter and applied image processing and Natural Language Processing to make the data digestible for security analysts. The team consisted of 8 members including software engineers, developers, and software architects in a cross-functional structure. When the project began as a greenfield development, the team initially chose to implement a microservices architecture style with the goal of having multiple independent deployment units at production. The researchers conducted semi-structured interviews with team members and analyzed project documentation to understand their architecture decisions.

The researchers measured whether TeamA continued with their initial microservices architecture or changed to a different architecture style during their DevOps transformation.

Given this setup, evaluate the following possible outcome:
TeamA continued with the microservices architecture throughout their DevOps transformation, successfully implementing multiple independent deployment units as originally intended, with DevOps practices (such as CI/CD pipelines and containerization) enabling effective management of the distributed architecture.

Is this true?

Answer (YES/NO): NO